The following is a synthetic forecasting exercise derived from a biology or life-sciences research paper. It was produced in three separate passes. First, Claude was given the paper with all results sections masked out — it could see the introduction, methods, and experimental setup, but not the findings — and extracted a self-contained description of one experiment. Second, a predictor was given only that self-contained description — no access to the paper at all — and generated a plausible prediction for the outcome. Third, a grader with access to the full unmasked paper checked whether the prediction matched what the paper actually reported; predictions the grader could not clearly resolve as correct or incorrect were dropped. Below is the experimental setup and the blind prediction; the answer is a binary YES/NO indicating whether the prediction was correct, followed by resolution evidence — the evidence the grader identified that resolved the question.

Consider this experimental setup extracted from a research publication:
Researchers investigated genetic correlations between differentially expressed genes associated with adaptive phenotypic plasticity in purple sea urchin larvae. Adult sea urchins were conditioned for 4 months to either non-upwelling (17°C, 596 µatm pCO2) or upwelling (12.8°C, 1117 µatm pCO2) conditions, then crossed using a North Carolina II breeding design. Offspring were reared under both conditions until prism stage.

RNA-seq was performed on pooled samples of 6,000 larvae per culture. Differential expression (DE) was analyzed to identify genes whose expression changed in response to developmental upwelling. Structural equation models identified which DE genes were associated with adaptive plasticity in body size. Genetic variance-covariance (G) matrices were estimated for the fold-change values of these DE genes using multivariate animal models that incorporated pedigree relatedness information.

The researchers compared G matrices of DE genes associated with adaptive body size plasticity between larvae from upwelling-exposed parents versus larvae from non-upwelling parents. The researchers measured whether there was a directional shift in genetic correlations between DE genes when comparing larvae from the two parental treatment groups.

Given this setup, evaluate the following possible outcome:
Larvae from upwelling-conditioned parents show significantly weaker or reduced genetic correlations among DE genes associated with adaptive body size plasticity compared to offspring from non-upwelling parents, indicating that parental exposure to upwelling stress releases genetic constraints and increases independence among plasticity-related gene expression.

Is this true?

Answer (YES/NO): NO